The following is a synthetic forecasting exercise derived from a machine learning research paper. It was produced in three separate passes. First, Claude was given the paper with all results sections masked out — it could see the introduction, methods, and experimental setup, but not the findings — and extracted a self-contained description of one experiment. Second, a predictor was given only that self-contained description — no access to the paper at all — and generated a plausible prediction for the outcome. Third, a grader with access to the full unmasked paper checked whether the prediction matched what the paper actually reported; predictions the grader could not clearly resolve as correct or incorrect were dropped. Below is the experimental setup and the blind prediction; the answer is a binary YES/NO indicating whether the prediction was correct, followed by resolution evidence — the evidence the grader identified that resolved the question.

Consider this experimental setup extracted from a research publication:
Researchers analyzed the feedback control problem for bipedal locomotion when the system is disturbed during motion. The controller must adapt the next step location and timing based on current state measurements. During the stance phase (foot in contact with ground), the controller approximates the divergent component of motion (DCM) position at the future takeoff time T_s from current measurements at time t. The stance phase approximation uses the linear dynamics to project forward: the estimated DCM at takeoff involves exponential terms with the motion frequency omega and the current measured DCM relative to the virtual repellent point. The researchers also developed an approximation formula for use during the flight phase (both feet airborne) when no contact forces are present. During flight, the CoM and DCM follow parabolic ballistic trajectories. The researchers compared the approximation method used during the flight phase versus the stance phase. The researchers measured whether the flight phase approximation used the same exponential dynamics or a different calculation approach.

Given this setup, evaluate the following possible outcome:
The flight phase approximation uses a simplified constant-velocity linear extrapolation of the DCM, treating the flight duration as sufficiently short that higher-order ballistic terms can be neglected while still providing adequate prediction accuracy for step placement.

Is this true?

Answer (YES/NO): NO